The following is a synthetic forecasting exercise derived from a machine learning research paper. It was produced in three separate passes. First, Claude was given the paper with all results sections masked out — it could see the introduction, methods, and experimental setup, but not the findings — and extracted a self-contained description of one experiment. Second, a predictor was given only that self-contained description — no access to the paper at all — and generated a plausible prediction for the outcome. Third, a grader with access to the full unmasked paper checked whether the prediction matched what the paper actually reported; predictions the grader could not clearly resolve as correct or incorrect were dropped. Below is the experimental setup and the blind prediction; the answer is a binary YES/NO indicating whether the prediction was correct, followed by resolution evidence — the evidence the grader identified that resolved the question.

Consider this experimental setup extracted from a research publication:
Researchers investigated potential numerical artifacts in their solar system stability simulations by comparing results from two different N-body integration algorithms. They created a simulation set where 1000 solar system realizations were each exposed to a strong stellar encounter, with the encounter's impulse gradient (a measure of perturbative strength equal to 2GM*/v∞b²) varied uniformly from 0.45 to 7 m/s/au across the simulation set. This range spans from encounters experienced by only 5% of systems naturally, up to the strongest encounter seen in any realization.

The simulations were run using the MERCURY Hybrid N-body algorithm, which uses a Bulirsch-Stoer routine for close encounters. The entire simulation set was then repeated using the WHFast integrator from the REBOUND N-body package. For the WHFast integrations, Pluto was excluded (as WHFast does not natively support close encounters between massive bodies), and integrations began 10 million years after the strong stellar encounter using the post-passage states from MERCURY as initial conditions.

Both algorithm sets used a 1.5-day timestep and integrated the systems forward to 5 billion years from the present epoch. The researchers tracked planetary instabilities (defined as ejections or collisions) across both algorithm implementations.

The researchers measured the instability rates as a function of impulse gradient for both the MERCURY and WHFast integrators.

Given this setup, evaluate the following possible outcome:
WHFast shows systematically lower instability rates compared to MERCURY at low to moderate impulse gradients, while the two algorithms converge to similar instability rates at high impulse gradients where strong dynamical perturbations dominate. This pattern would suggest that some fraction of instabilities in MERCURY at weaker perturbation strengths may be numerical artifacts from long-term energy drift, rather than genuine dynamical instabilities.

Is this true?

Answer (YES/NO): NO